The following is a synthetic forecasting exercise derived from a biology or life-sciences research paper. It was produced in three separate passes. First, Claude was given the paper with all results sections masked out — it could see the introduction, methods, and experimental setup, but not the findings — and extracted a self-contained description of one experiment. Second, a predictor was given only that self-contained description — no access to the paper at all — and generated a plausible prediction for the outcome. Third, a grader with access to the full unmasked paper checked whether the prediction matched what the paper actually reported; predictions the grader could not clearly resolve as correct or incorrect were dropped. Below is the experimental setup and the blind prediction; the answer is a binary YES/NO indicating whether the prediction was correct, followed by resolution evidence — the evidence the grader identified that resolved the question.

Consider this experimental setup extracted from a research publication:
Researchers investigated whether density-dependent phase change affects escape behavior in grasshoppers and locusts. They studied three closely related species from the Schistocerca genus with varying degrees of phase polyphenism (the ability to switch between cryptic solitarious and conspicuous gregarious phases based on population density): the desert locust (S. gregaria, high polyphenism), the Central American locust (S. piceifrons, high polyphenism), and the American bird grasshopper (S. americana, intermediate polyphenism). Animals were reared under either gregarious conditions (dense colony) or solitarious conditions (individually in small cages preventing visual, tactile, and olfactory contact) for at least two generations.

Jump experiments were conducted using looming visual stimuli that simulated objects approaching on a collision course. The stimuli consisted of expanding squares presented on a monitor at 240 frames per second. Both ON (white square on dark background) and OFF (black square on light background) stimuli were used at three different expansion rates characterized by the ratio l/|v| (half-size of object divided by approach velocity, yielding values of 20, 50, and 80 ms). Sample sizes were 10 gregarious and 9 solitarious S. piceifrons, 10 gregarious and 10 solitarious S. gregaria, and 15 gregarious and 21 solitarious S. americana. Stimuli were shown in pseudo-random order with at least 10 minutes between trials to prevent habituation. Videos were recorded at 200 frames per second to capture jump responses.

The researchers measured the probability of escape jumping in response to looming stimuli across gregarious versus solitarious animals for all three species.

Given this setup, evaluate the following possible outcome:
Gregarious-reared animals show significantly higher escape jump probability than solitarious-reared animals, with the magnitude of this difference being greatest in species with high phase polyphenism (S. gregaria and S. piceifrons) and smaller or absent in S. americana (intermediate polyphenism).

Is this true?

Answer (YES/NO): NO